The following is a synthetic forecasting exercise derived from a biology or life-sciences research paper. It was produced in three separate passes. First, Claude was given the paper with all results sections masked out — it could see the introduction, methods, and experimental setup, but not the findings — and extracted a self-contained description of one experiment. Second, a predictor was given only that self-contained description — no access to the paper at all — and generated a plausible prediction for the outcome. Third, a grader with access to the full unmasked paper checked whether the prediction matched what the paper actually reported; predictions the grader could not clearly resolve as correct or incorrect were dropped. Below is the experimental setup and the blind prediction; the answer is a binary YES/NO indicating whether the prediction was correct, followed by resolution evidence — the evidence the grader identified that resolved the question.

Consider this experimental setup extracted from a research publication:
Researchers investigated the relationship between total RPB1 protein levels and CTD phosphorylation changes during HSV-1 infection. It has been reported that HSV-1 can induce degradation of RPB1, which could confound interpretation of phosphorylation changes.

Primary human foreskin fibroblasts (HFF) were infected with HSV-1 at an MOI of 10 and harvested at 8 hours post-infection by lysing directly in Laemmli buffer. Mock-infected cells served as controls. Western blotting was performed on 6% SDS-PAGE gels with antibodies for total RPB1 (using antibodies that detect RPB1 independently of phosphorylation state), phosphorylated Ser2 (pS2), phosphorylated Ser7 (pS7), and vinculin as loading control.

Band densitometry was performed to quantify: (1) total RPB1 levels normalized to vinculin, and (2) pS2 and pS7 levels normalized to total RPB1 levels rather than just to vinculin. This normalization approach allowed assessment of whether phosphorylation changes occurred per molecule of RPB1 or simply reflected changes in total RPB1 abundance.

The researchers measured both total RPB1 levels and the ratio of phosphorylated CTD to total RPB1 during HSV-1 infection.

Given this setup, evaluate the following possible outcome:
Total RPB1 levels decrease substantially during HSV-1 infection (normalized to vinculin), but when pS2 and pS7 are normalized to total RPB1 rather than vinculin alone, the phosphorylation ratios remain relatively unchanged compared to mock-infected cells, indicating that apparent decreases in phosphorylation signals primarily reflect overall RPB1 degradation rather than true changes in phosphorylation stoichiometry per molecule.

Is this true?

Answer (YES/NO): NO